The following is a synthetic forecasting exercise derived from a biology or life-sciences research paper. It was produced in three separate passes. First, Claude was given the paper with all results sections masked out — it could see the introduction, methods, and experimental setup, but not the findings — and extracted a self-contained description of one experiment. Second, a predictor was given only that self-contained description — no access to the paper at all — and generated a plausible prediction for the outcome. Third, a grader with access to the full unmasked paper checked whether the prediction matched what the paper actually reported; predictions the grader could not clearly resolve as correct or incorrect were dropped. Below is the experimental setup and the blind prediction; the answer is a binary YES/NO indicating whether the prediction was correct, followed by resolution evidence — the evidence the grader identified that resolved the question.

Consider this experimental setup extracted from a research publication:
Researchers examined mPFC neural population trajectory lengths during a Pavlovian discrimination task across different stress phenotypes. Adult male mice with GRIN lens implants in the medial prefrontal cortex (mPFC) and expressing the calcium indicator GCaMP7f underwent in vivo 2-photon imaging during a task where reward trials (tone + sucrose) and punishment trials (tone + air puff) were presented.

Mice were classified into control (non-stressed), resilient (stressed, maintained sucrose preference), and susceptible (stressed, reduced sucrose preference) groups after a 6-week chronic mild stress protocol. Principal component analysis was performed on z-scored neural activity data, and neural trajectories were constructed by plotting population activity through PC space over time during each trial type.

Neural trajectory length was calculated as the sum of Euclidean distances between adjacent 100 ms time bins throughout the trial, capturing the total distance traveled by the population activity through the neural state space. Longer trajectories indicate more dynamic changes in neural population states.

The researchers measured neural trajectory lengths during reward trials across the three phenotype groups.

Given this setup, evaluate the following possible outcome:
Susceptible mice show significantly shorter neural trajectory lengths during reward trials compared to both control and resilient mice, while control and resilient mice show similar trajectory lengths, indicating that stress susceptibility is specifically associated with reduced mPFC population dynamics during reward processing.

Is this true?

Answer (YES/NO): NO